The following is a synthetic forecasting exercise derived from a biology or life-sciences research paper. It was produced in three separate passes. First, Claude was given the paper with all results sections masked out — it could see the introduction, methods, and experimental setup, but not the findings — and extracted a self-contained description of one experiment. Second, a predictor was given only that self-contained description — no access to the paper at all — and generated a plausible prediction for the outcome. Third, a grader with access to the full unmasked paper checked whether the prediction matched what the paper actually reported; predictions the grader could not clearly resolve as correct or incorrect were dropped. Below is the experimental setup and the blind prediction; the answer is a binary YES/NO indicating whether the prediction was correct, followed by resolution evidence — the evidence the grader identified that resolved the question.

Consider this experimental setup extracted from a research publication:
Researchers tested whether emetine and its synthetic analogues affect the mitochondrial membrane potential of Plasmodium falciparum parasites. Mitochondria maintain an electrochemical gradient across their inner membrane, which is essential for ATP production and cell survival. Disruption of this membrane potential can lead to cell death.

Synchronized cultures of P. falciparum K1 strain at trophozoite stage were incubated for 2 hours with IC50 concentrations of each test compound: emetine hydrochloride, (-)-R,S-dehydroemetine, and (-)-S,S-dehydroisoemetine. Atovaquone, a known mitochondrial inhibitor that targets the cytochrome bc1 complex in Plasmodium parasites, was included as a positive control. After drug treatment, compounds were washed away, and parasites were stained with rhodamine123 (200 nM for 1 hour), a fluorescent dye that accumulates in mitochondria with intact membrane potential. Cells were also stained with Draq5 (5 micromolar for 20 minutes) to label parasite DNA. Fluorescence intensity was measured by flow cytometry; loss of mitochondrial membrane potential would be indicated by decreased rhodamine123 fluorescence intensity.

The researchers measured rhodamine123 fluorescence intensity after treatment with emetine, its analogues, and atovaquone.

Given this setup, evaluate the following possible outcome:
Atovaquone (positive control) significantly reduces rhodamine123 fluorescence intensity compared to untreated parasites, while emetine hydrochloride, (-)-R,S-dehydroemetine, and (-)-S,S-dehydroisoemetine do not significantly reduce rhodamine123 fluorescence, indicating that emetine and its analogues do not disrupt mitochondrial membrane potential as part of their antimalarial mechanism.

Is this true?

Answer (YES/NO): NO